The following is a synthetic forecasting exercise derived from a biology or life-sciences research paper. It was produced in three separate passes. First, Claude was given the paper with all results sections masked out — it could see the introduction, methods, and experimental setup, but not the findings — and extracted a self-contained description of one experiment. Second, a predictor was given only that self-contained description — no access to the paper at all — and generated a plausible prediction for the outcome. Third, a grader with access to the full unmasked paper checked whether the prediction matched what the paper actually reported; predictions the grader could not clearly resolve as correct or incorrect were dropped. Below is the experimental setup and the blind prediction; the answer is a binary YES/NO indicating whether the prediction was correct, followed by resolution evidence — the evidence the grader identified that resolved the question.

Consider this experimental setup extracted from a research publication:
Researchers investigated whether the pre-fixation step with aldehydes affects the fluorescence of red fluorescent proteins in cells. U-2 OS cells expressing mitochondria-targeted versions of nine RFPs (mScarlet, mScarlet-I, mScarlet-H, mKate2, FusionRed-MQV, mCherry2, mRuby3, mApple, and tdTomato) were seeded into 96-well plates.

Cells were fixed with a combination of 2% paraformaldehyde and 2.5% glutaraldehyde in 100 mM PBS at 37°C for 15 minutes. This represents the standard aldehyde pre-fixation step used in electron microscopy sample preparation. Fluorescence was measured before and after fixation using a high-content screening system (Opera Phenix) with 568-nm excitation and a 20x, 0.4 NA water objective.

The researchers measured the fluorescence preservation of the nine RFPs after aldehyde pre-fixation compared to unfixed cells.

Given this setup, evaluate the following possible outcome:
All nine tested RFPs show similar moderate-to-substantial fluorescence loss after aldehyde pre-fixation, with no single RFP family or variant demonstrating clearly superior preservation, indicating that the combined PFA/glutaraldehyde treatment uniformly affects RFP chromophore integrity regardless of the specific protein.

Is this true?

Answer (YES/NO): NO